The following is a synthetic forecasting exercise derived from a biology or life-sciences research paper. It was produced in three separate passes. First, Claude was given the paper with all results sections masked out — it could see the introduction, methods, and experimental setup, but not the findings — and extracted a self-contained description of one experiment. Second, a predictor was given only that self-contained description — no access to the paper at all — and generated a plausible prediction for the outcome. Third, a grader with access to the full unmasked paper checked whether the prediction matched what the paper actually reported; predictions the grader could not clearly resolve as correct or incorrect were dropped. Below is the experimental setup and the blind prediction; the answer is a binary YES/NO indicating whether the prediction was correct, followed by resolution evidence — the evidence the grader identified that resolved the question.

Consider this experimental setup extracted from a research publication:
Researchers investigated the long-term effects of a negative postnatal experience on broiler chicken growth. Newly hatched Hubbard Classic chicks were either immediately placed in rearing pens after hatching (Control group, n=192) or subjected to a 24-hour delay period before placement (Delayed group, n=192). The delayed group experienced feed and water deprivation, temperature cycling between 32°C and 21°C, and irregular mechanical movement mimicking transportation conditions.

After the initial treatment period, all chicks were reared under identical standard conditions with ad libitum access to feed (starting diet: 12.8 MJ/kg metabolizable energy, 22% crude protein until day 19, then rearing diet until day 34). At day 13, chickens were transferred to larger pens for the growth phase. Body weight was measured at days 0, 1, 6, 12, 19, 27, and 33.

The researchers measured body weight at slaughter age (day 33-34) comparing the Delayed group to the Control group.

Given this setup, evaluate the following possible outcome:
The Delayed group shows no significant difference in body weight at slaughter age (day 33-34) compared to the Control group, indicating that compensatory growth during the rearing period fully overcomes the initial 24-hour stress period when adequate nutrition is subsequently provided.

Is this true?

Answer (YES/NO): NO